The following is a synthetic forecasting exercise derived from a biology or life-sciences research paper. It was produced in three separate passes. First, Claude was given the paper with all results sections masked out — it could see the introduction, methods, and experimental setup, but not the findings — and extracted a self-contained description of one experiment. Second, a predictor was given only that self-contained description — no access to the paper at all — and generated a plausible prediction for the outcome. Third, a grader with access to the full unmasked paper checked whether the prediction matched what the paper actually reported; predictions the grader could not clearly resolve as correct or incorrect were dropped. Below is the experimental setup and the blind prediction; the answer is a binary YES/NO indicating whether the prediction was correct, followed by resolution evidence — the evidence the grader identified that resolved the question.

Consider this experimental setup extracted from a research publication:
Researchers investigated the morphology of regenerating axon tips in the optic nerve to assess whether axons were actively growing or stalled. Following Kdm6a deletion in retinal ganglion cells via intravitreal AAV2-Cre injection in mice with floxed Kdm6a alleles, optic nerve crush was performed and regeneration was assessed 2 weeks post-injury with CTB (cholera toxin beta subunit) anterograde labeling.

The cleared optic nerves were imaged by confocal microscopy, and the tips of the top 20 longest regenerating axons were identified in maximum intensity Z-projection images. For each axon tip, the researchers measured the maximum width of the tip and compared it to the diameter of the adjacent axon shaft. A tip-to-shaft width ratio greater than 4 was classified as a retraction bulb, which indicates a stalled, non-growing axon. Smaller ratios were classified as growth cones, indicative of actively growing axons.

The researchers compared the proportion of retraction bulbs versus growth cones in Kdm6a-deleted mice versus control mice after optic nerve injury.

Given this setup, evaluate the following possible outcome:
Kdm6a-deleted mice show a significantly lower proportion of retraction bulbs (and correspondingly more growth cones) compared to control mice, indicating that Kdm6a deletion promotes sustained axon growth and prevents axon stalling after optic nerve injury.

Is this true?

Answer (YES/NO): YES